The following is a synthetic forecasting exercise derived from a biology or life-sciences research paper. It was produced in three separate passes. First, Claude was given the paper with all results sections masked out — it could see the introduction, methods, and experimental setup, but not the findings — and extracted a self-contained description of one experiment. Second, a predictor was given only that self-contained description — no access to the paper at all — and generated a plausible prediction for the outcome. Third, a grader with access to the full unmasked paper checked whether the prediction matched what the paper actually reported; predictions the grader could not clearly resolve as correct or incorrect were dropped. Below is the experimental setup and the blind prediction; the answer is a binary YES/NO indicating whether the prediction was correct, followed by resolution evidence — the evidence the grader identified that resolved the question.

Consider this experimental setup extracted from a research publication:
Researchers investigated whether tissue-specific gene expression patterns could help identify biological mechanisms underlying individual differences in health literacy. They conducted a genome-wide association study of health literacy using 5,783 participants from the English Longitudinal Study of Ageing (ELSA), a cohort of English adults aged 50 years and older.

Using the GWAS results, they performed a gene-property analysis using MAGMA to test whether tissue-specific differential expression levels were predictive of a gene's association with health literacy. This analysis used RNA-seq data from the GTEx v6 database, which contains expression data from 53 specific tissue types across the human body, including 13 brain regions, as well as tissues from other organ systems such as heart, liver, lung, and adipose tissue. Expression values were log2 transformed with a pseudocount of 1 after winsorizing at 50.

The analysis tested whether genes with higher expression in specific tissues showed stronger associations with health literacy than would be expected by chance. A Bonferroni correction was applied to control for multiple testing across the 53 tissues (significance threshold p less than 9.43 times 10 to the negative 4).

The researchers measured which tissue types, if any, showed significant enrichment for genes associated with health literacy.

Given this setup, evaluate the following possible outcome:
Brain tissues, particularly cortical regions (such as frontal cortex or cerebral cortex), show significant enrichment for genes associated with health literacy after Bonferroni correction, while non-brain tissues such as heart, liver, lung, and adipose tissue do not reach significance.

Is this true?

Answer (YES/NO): NO